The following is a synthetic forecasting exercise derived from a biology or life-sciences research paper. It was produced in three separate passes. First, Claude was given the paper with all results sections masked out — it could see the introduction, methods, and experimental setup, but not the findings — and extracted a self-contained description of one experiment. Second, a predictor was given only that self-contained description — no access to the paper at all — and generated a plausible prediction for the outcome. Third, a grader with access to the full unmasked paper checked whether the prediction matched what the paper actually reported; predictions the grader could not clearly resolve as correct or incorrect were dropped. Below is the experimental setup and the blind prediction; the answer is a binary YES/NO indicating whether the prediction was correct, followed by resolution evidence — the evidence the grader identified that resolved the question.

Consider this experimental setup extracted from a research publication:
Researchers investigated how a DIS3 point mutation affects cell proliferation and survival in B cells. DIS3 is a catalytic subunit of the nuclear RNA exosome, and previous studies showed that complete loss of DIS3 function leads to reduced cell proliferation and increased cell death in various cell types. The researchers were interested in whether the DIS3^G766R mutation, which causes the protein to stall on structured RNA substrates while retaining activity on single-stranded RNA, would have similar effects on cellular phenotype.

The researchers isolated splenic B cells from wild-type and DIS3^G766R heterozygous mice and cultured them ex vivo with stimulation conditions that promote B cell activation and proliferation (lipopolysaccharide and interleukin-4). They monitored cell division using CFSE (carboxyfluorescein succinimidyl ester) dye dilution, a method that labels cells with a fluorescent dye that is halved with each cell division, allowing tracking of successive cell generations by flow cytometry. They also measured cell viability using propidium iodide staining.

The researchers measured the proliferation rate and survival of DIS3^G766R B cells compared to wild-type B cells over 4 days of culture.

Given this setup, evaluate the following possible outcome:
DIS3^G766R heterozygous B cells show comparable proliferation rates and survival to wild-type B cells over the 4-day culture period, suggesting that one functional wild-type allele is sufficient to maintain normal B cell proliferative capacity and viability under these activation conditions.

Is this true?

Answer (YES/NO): NO